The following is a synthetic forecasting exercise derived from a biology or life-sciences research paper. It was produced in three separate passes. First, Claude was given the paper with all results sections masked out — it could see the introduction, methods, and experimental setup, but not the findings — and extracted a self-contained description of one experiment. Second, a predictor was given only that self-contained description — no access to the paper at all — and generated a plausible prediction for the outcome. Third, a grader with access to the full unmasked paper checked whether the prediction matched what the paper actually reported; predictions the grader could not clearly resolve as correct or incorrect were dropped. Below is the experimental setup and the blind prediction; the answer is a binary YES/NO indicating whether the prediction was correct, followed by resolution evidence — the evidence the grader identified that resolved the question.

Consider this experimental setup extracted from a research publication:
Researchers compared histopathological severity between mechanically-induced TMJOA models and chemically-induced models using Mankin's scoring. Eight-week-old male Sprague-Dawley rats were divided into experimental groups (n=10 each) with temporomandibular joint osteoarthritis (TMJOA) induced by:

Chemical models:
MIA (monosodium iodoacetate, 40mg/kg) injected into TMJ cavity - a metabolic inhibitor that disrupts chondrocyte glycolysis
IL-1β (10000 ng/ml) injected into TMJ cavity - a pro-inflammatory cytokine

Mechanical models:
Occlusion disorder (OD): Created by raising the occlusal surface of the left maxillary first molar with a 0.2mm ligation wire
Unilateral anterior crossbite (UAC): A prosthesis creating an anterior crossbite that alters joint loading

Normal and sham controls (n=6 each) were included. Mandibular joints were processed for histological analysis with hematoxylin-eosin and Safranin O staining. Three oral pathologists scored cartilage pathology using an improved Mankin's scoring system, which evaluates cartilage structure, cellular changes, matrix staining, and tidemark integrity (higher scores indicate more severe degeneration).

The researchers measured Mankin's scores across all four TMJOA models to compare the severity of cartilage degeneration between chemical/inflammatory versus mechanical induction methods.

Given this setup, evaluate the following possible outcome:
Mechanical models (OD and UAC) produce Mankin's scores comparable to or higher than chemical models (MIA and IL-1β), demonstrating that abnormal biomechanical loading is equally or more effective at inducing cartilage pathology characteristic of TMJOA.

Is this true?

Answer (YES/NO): NO